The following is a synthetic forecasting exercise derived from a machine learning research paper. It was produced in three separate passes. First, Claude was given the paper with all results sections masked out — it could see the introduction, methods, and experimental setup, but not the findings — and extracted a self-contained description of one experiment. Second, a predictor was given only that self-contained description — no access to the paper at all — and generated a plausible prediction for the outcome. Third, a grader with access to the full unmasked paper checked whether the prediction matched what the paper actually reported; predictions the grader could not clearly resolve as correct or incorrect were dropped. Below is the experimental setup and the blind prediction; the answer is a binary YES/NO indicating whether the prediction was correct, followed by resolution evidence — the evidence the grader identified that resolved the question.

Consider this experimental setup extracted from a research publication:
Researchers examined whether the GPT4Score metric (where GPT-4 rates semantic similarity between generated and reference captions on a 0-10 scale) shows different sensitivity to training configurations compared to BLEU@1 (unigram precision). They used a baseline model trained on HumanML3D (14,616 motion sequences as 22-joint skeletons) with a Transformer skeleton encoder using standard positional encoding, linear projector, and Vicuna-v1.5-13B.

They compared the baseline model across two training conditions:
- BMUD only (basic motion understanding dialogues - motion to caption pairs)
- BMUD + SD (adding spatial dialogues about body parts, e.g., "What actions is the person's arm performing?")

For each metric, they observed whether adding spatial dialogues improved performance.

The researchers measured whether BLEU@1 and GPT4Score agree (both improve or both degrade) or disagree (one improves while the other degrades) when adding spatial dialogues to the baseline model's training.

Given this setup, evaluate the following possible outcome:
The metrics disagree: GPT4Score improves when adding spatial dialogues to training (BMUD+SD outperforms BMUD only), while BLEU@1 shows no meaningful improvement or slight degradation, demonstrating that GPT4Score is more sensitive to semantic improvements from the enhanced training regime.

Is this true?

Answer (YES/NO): NO